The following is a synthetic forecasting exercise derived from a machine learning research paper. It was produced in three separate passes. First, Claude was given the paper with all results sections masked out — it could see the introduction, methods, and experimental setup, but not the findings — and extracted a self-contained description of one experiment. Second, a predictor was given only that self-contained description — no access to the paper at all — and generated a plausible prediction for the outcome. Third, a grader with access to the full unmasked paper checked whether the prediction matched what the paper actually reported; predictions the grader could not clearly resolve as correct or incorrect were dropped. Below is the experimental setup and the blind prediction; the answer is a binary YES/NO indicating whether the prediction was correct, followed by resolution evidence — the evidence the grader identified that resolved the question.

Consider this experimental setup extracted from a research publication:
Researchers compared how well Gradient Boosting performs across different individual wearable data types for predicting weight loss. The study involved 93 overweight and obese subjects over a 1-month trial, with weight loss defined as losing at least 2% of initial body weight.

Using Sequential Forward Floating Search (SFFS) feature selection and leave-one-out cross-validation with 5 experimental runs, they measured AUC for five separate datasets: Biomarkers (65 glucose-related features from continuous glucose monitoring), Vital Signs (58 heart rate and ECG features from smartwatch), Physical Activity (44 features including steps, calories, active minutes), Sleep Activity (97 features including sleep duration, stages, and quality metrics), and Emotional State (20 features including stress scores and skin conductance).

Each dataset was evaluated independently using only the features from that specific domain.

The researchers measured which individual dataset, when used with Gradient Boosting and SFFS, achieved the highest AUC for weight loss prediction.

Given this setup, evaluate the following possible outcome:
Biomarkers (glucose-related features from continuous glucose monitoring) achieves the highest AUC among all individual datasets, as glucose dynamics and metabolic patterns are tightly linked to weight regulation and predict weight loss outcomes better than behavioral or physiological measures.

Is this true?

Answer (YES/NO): NO